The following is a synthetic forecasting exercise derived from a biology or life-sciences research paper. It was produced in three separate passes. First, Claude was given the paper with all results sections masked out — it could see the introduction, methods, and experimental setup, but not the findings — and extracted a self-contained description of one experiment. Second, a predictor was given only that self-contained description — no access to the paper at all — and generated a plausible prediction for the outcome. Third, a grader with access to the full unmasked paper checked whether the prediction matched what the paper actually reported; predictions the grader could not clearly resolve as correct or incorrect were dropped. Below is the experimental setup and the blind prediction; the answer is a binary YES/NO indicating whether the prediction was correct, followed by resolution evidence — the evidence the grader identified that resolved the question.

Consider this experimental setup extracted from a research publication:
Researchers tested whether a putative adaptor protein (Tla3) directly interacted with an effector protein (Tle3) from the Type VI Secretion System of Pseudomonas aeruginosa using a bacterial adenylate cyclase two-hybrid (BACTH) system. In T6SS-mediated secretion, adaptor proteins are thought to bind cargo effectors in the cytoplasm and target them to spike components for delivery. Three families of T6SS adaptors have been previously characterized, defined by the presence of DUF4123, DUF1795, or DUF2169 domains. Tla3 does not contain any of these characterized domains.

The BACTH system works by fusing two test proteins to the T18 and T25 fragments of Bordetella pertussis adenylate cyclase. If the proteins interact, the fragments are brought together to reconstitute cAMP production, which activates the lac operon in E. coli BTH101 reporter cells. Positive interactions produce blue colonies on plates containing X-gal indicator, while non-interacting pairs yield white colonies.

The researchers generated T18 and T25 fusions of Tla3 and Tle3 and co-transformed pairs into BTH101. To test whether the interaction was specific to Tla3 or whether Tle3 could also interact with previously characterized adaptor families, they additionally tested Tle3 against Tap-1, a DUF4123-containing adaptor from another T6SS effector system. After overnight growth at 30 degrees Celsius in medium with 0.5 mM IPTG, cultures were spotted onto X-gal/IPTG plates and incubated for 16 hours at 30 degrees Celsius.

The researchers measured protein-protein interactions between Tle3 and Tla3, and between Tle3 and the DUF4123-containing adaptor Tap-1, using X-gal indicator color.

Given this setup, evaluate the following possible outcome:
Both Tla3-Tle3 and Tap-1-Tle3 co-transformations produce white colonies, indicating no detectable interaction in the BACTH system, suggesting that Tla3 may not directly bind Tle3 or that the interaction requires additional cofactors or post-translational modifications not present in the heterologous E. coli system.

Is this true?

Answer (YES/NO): NO